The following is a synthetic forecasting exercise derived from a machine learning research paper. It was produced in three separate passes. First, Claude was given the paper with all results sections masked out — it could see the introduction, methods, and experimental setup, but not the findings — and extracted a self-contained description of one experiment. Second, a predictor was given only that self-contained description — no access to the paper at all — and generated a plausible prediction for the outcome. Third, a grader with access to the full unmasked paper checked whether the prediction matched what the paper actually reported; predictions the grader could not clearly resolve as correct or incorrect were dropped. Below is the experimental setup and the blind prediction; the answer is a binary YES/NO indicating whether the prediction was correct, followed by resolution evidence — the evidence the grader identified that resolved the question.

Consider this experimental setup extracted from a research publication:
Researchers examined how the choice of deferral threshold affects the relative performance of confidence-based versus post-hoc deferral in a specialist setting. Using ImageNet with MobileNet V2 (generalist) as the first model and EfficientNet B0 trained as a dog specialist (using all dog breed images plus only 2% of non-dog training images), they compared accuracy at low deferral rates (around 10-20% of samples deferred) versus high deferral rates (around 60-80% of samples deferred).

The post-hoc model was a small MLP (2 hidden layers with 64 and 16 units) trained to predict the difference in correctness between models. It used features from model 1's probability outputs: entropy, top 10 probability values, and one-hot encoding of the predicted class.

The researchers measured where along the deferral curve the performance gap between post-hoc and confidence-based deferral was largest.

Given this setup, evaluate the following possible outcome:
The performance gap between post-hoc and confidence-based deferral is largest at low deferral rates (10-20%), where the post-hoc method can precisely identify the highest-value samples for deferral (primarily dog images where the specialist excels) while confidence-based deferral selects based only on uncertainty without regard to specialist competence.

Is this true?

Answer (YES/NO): YES